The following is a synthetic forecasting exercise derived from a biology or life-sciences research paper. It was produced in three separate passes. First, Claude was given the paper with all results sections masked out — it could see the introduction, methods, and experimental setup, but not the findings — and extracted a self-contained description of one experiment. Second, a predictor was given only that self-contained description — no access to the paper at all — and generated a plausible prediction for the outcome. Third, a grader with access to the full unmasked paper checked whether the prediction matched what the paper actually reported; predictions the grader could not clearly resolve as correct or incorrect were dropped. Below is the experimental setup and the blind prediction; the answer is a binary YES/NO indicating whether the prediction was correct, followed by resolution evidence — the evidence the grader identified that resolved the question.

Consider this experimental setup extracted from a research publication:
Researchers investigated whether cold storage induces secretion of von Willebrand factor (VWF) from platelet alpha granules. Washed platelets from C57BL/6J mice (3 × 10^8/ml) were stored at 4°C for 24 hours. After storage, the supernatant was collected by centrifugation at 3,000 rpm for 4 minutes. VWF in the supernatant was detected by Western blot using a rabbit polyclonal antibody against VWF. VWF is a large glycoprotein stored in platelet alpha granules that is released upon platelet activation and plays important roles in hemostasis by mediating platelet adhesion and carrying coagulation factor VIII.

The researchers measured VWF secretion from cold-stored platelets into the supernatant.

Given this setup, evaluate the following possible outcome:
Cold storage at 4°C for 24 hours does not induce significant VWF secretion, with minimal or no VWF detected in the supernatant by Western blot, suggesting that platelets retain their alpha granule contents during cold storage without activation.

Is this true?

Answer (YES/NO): NO